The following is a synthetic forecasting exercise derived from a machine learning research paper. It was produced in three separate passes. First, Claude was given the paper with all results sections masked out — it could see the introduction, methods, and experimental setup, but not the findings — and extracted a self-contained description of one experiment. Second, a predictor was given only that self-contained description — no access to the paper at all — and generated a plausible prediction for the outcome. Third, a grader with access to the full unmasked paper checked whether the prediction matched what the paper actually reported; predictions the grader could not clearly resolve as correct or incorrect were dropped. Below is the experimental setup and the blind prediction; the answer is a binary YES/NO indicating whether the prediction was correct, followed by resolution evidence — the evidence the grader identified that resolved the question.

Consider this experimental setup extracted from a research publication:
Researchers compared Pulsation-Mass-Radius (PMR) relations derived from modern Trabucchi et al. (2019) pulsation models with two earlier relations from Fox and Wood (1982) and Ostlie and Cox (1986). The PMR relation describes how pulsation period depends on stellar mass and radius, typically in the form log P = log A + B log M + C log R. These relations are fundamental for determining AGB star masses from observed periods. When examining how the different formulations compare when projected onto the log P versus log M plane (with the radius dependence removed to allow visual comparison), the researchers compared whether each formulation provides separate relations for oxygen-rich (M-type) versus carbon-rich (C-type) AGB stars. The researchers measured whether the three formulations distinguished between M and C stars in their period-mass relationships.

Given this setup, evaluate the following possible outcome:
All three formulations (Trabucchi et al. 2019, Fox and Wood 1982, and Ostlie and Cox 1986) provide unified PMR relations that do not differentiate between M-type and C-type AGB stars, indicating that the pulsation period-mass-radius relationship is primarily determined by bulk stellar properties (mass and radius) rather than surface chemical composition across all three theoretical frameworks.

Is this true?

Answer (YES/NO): NO